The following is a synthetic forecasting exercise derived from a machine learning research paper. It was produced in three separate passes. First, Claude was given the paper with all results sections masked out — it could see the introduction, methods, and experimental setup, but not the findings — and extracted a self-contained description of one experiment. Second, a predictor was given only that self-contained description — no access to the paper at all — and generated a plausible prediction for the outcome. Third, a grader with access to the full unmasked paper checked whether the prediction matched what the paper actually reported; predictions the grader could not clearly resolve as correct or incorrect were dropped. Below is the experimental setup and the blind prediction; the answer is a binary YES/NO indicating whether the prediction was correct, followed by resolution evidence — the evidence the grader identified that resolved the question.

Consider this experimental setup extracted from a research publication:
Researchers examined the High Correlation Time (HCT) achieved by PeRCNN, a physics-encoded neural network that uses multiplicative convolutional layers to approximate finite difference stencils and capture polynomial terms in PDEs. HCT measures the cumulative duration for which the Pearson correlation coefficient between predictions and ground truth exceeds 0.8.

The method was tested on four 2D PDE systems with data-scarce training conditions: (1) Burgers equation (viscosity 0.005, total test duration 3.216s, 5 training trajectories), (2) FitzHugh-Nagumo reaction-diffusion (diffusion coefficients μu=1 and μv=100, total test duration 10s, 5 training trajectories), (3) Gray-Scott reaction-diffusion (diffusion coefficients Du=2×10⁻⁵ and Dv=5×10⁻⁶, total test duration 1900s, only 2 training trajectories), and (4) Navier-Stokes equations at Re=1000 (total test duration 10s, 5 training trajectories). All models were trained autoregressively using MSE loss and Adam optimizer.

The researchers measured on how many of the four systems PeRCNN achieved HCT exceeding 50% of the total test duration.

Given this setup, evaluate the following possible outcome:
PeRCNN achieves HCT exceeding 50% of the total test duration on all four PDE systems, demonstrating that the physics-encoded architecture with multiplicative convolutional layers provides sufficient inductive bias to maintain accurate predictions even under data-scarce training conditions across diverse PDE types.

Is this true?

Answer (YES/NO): YES